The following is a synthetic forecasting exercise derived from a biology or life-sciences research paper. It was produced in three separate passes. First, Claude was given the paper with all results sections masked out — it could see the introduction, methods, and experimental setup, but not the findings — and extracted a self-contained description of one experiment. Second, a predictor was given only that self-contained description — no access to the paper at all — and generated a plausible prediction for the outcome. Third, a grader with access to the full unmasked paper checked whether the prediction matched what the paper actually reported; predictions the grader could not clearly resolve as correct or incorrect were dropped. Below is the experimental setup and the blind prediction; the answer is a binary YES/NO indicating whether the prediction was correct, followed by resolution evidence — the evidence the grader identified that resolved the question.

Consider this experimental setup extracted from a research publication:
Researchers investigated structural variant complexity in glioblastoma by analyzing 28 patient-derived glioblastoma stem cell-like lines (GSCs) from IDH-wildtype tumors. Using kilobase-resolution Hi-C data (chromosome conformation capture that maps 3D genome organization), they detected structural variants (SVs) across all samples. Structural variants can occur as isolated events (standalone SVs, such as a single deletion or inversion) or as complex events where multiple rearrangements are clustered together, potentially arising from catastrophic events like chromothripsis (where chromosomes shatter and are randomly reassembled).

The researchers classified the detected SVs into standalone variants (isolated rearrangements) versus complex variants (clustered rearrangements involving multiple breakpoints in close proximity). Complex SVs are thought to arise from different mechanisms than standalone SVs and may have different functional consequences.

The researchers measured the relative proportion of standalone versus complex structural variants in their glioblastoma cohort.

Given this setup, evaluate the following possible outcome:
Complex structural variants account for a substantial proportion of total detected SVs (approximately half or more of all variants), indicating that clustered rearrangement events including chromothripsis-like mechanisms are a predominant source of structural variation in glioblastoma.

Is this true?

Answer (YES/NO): NO